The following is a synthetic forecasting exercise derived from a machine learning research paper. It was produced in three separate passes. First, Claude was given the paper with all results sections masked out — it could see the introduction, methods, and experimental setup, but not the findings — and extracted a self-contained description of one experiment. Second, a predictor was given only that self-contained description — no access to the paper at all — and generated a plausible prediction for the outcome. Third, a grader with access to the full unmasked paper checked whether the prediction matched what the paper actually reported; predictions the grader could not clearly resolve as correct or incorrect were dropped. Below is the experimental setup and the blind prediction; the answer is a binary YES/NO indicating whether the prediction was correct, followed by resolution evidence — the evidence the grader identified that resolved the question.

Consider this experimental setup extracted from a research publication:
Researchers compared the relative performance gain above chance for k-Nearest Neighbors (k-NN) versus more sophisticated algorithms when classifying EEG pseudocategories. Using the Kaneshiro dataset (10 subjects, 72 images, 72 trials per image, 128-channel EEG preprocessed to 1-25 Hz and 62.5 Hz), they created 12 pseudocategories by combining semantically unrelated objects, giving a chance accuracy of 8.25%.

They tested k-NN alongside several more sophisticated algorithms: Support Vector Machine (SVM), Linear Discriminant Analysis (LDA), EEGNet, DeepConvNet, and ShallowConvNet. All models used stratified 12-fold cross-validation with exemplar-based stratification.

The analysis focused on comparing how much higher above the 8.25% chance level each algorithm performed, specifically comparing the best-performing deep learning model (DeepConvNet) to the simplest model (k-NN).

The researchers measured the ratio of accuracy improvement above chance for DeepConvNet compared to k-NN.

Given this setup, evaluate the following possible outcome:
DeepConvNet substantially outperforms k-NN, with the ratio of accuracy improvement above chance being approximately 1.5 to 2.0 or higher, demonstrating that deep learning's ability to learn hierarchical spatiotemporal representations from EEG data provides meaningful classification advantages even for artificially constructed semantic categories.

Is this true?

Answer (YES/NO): NO